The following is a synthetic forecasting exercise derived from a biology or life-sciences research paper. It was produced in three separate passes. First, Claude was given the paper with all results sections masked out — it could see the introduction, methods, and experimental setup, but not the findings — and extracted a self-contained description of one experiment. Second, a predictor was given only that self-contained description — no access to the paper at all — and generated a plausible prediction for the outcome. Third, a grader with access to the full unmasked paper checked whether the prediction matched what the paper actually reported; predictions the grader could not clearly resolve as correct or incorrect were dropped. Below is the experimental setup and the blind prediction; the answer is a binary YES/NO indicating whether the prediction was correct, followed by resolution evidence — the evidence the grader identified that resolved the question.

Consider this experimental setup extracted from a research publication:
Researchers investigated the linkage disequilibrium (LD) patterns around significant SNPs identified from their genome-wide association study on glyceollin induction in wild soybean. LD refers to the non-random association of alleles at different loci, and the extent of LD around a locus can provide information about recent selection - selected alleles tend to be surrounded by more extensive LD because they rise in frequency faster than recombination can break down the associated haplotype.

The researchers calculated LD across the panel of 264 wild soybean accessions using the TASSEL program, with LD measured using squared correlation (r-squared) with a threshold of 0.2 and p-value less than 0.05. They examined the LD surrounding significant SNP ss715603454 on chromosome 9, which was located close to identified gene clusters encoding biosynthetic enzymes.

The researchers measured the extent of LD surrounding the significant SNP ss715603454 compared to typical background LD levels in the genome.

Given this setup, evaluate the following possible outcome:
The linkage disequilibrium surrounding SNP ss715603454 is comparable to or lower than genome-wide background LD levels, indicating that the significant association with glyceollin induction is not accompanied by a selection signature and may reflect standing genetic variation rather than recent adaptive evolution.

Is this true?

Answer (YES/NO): NO